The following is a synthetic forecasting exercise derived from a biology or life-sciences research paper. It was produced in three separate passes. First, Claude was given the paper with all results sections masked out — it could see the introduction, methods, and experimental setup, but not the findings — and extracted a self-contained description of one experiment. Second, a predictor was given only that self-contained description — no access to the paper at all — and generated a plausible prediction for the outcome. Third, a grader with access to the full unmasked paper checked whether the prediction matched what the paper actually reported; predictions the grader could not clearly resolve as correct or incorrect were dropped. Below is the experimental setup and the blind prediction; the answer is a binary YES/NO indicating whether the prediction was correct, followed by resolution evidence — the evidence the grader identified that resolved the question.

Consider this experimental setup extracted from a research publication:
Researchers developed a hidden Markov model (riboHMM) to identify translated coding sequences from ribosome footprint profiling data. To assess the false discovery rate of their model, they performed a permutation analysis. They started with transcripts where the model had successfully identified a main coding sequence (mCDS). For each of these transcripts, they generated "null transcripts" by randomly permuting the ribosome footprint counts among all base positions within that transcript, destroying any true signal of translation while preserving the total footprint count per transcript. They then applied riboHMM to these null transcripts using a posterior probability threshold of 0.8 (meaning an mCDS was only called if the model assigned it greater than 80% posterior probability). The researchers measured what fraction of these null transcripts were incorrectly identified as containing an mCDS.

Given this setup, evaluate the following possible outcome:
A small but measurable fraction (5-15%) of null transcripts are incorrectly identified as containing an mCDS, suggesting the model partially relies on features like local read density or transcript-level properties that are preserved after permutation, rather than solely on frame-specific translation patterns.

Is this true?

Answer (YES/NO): NO